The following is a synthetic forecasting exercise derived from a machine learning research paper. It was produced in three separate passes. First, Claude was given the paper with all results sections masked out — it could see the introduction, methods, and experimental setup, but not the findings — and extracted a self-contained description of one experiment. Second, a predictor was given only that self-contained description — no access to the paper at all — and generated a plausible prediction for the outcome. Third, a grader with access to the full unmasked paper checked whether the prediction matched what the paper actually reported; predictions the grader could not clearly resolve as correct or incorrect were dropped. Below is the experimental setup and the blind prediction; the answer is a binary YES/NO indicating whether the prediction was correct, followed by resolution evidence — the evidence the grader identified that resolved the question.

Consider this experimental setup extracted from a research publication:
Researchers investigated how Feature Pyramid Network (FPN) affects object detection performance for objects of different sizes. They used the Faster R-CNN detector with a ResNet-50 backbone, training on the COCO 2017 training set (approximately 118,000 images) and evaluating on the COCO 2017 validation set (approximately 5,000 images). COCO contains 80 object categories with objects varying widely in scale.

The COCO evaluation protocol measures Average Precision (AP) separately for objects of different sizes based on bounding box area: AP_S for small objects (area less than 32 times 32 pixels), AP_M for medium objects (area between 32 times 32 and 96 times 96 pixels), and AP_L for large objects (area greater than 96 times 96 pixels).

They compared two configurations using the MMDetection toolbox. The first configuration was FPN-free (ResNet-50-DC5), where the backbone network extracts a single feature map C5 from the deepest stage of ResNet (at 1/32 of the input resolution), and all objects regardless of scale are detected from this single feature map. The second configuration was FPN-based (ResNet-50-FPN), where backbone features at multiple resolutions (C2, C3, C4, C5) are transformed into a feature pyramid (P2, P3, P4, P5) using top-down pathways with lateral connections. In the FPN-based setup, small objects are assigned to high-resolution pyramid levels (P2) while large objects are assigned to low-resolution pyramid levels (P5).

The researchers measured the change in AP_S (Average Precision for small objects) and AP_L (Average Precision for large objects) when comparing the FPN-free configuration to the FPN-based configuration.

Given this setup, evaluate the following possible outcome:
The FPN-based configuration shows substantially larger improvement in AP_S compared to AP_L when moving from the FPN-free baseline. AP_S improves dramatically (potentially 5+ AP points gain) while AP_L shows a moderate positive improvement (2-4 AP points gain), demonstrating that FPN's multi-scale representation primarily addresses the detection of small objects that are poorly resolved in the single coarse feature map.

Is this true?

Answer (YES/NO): NO